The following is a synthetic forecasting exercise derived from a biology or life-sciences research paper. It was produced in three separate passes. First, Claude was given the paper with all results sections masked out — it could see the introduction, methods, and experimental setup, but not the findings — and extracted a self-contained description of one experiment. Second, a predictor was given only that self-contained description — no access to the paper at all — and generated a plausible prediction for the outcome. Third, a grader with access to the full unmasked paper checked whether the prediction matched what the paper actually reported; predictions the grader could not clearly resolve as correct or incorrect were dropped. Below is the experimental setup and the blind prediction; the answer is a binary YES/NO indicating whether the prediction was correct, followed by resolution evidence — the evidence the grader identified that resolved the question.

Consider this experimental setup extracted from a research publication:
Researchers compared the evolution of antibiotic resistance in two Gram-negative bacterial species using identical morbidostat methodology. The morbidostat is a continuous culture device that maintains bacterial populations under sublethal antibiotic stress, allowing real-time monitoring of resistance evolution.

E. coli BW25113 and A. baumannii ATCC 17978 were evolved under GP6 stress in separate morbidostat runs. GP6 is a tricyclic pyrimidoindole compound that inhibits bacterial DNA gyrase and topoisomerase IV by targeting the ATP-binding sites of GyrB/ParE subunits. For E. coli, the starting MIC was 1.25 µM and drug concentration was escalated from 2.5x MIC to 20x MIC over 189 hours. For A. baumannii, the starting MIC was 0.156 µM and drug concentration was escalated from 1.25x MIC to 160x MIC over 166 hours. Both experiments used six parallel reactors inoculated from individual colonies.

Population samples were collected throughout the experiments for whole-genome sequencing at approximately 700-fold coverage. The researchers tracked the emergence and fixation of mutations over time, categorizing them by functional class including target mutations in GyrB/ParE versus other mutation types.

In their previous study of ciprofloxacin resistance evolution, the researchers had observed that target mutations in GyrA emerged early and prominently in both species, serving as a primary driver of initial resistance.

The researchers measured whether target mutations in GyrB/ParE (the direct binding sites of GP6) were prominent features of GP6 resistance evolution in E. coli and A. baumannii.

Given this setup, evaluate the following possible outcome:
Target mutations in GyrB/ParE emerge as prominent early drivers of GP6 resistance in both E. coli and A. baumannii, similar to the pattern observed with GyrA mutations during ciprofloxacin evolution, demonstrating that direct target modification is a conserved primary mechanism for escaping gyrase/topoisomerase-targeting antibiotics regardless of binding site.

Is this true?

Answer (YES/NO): NO